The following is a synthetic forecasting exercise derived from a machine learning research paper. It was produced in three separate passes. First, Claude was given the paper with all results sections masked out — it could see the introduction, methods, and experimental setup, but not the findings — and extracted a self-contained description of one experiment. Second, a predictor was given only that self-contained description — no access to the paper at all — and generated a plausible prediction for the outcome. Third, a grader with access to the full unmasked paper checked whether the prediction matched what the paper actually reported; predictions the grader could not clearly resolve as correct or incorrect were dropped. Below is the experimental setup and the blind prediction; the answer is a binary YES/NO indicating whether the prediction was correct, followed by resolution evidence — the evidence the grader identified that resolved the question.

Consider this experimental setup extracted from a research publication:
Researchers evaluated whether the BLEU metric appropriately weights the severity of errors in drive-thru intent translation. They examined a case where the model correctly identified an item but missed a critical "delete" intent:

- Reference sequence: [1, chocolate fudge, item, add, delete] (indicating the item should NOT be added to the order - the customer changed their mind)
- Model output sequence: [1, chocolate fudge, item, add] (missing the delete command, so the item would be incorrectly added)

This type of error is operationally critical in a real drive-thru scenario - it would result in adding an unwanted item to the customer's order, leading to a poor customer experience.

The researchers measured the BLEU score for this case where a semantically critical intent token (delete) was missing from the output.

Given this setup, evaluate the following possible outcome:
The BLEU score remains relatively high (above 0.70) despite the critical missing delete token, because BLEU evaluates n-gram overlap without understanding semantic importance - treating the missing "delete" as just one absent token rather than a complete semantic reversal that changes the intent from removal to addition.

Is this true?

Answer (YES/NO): NO